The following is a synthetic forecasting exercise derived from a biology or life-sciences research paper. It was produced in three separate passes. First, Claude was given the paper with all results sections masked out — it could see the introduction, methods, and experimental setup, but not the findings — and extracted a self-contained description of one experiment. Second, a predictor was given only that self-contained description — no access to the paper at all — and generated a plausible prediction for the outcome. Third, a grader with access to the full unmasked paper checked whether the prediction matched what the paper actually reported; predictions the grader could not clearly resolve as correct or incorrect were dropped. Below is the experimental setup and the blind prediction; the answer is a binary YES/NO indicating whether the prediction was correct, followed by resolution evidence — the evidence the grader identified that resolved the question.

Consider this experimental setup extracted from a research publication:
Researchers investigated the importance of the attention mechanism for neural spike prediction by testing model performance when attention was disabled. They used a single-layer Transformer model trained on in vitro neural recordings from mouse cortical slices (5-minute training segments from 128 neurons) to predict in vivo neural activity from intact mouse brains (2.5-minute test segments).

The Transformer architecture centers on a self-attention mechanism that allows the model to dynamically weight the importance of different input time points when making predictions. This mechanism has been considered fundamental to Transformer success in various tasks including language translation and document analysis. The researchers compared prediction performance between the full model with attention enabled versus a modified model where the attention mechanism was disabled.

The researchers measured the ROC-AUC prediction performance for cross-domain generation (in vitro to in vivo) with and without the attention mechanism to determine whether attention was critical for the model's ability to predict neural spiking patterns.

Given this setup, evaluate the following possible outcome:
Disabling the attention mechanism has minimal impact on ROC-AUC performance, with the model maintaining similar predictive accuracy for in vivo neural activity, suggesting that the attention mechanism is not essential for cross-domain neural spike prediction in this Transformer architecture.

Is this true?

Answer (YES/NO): YES